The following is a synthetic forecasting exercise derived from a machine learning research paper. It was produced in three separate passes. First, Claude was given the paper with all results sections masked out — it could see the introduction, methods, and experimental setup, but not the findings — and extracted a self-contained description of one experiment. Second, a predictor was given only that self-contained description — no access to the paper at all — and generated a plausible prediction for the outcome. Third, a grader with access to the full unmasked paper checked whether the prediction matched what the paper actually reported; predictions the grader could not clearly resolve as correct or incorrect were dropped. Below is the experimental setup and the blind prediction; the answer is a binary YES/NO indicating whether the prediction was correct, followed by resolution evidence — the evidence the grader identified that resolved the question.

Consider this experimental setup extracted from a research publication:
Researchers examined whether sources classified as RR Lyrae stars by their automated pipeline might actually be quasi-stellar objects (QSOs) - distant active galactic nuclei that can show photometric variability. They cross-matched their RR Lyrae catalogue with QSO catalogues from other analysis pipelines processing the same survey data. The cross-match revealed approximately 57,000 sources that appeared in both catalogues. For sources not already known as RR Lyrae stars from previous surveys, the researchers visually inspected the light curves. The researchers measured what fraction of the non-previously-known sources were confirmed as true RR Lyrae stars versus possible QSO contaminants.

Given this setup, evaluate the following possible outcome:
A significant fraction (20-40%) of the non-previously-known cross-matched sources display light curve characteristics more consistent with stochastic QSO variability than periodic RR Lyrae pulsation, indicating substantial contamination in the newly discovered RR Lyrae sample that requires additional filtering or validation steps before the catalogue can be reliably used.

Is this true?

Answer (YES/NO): NO